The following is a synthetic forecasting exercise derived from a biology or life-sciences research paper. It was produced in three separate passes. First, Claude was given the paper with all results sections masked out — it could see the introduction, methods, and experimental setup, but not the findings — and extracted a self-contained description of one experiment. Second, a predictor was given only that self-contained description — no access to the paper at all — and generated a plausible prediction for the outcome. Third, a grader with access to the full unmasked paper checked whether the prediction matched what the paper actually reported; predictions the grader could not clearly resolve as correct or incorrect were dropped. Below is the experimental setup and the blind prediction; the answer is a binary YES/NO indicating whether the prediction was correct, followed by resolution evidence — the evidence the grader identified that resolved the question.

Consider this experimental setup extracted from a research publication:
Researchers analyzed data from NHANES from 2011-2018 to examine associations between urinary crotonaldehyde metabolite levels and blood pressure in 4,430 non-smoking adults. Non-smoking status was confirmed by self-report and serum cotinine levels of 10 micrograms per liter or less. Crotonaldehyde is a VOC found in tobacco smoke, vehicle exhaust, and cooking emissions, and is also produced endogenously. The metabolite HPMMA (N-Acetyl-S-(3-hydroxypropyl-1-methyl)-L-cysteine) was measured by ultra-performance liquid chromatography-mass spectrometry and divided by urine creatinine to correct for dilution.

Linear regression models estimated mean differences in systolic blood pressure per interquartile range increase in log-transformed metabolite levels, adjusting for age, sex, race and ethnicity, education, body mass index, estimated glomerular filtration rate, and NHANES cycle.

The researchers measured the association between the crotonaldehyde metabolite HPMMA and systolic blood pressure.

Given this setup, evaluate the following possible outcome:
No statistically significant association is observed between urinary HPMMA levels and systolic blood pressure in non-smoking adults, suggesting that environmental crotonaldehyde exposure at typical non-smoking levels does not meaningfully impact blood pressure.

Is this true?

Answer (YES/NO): NO